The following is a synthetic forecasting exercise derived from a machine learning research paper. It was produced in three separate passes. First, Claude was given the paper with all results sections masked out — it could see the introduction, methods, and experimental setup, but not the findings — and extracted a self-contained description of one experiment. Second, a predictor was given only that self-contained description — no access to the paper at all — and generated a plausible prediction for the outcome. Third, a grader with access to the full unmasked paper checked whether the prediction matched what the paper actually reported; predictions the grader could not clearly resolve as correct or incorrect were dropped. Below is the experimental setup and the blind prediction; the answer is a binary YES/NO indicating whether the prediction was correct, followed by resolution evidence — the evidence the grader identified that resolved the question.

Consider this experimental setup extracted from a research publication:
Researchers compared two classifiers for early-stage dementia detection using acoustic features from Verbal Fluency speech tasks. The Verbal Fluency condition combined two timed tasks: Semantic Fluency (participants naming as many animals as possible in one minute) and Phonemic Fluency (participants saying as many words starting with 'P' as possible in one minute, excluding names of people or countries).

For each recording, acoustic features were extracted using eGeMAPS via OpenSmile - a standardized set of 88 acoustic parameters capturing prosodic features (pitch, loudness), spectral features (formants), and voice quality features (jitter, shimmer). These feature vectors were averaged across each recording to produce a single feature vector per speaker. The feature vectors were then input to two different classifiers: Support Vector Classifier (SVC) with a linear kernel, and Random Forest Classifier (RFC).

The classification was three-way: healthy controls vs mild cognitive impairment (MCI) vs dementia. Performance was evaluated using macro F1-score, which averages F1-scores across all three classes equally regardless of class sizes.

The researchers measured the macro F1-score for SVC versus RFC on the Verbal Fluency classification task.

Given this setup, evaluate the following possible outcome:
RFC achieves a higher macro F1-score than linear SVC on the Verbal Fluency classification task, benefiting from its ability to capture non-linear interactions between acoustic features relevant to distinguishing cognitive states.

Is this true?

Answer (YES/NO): NO